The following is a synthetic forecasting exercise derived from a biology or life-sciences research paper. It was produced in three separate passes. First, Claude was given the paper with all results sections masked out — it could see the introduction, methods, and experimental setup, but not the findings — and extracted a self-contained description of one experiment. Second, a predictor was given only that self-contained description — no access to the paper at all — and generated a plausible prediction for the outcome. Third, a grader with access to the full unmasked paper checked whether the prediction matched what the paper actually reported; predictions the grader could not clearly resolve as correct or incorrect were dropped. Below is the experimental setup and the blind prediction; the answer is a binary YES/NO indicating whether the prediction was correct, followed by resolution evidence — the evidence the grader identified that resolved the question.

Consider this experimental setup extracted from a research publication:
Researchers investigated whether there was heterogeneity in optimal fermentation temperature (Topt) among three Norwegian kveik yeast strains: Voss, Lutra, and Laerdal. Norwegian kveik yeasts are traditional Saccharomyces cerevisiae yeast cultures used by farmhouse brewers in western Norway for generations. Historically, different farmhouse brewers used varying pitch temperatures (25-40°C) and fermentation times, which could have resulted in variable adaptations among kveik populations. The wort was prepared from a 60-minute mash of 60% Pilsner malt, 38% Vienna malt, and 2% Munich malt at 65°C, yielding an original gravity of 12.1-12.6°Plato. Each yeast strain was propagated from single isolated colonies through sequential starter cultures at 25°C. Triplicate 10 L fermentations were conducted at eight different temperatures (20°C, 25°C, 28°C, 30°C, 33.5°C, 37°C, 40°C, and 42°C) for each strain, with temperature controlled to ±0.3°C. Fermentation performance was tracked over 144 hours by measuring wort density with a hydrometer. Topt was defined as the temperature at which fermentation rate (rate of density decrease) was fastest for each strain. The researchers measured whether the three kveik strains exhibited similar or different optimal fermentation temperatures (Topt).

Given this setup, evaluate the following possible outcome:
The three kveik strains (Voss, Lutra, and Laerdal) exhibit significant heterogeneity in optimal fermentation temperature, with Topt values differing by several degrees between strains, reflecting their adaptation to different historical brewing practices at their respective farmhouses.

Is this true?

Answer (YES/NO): YES